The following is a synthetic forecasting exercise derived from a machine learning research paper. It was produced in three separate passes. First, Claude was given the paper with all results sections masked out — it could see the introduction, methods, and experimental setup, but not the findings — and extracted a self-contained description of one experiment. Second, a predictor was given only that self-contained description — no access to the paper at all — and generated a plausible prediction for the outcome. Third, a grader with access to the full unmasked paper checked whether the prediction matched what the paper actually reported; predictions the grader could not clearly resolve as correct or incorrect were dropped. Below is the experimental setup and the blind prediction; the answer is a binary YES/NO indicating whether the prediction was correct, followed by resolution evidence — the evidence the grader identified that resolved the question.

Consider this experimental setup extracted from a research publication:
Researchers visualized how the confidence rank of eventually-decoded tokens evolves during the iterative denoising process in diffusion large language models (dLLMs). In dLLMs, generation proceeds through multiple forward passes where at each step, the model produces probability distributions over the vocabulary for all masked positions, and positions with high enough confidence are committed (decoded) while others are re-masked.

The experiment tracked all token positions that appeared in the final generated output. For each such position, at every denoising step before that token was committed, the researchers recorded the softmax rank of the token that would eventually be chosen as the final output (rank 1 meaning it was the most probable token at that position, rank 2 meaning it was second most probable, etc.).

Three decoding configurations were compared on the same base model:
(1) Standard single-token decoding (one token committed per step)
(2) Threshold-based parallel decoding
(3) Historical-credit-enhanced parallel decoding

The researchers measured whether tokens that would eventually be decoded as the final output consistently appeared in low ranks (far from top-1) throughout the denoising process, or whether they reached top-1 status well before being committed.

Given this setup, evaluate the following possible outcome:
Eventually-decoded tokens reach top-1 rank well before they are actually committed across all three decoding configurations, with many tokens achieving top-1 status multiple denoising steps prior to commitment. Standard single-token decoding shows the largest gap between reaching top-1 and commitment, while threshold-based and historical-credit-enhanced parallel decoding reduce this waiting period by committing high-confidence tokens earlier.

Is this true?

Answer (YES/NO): YES